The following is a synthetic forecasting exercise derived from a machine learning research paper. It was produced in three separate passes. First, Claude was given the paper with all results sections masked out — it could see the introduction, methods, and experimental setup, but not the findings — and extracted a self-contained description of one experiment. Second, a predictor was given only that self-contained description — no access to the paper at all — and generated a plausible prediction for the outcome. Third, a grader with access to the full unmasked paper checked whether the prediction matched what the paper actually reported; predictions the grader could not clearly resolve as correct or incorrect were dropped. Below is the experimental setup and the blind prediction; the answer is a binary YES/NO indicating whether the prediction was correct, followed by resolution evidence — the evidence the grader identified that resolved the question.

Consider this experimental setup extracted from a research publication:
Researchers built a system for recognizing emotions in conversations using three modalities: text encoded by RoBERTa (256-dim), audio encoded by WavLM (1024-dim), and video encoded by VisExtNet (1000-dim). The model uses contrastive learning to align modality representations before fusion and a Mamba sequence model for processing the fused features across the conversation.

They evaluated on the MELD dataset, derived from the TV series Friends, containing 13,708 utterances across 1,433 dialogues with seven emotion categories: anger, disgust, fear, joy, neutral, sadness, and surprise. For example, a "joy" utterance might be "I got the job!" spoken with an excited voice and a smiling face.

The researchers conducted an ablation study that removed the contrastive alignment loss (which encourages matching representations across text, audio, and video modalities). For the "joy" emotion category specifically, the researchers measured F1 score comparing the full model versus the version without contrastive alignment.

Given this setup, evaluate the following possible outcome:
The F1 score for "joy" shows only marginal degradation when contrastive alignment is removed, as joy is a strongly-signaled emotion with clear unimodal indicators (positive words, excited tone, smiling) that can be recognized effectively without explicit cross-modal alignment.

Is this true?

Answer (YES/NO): NO